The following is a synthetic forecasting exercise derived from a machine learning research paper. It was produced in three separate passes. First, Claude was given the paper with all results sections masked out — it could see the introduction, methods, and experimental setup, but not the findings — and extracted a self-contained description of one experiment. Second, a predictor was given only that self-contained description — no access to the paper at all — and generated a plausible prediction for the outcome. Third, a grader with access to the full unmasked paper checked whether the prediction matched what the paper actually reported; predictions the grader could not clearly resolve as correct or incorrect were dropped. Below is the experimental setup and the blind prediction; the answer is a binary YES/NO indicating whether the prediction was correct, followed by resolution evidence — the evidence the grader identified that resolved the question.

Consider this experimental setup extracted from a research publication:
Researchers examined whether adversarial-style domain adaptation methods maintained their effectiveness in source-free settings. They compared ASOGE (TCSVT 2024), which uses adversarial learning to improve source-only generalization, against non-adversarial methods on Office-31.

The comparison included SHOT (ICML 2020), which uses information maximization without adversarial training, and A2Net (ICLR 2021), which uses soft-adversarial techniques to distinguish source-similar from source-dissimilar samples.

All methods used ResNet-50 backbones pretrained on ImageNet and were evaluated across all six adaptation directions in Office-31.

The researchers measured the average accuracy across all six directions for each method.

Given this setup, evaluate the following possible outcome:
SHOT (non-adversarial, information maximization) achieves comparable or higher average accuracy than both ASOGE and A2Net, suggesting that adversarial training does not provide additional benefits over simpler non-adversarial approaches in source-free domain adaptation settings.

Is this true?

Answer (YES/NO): NO